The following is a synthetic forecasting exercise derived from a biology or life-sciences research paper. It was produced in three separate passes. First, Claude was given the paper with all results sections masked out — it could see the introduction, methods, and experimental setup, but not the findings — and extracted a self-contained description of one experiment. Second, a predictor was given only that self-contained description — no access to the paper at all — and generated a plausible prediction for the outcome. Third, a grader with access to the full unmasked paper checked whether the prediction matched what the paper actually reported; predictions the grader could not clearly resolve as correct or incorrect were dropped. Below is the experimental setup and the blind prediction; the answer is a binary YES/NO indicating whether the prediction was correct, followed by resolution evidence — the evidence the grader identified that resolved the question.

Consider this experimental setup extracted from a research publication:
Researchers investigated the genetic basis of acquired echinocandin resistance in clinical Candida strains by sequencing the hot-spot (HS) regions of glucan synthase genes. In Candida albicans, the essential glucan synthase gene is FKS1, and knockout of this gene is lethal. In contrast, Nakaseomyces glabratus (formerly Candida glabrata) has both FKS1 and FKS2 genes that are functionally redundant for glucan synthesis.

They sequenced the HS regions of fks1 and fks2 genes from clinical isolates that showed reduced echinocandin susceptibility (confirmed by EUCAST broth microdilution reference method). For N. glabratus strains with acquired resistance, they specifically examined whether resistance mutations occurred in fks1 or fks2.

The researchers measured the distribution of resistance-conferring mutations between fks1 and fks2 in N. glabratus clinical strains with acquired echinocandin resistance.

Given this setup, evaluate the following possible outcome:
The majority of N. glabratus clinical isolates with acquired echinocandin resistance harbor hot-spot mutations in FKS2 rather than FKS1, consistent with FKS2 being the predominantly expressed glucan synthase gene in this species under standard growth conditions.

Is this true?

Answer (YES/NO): YES